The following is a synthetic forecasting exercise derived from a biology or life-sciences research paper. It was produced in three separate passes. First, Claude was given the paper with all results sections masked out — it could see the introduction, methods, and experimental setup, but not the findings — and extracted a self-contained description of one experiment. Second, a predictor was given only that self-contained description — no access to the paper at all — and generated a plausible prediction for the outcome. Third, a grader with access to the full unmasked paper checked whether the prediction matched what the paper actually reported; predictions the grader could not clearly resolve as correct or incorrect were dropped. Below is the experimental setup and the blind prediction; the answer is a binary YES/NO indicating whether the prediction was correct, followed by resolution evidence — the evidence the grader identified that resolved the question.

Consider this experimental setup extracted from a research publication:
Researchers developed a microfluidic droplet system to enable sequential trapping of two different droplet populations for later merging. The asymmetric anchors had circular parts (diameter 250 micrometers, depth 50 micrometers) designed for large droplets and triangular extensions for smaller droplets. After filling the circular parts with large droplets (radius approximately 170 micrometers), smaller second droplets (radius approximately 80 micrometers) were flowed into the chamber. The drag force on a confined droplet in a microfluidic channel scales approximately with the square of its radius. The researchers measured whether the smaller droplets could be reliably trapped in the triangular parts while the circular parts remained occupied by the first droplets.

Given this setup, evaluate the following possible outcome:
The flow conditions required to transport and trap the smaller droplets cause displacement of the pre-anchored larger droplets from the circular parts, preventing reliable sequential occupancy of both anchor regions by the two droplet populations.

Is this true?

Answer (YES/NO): NO